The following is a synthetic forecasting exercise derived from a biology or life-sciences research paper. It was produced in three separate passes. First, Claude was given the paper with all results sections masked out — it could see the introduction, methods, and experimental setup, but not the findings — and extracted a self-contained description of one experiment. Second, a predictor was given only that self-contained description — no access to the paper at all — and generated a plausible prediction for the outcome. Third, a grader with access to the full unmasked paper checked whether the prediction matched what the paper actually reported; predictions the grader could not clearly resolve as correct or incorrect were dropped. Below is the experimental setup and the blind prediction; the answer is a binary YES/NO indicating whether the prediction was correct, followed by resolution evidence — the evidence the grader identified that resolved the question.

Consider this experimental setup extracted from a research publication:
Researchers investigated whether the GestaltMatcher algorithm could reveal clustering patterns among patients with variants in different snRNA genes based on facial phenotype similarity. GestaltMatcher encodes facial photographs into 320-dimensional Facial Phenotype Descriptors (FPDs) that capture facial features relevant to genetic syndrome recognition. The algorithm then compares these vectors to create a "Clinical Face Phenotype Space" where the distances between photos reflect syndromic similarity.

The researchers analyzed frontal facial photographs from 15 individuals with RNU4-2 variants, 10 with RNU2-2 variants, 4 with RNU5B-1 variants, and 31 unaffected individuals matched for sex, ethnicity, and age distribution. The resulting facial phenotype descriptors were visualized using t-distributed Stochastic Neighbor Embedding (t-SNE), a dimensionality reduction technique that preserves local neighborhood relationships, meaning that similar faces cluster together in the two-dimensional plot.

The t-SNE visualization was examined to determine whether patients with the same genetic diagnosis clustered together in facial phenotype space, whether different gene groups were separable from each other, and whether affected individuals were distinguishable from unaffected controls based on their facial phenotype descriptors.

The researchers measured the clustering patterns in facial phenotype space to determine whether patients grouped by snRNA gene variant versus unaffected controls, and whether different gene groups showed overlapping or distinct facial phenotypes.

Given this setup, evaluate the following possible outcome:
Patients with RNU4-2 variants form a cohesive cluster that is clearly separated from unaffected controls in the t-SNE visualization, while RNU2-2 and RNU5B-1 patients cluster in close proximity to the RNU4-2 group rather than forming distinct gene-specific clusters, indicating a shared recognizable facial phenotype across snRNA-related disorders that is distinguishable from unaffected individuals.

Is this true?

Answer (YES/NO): NO